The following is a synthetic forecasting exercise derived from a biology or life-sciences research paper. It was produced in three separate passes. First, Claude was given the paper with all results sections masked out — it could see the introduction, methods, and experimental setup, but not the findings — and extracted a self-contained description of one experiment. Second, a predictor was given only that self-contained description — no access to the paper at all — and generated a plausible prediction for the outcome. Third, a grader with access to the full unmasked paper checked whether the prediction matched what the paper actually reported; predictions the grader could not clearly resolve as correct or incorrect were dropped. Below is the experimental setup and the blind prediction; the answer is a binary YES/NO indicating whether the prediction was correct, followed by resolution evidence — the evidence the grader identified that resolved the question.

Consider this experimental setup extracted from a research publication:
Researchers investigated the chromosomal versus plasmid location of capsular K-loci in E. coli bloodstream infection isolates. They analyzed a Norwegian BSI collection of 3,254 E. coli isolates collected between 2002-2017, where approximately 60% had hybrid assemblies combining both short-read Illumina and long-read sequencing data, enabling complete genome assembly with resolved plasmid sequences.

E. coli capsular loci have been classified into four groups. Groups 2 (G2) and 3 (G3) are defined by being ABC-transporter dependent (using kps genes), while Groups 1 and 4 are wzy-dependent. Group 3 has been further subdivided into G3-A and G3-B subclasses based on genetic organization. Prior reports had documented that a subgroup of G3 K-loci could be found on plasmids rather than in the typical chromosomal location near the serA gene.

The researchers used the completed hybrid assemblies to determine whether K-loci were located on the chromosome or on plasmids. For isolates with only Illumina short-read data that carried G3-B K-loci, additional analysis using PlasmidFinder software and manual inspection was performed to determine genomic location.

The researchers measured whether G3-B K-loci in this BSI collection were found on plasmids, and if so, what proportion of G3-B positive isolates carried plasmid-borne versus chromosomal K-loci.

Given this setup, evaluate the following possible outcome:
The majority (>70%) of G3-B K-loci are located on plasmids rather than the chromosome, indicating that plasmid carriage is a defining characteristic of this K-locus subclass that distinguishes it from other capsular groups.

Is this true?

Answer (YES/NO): YES